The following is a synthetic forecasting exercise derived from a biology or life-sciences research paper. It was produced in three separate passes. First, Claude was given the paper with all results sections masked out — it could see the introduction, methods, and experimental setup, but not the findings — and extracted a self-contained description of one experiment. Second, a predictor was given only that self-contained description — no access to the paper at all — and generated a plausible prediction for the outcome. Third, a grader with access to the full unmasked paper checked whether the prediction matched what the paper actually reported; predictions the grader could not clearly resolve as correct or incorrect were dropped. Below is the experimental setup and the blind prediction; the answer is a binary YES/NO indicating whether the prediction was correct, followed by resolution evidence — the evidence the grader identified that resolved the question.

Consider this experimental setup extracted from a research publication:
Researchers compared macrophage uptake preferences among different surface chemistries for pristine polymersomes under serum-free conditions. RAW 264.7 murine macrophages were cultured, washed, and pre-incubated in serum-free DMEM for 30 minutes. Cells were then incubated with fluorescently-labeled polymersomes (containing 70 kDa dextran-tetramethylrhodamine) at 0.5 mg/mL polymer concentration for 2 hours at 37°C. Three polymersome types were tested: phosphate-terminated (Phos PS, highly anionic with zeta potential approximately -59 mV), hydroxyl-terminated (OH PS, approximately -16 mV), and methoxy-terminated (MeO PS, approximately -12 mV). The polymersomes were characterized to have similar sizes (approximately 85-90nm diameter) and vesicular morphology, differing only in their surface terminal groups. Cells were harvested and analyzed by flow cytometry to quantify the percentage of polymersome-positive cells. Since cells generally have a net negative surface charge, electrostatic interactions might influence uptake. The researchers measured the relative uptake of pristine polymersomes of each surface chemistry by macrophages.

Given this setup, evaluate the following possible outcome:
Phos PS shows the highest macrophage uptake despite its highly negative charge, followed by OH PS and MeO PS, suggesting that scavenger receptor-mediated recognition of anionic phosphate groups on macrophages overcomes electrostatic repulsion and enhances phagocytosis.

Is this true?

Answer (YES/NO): NO